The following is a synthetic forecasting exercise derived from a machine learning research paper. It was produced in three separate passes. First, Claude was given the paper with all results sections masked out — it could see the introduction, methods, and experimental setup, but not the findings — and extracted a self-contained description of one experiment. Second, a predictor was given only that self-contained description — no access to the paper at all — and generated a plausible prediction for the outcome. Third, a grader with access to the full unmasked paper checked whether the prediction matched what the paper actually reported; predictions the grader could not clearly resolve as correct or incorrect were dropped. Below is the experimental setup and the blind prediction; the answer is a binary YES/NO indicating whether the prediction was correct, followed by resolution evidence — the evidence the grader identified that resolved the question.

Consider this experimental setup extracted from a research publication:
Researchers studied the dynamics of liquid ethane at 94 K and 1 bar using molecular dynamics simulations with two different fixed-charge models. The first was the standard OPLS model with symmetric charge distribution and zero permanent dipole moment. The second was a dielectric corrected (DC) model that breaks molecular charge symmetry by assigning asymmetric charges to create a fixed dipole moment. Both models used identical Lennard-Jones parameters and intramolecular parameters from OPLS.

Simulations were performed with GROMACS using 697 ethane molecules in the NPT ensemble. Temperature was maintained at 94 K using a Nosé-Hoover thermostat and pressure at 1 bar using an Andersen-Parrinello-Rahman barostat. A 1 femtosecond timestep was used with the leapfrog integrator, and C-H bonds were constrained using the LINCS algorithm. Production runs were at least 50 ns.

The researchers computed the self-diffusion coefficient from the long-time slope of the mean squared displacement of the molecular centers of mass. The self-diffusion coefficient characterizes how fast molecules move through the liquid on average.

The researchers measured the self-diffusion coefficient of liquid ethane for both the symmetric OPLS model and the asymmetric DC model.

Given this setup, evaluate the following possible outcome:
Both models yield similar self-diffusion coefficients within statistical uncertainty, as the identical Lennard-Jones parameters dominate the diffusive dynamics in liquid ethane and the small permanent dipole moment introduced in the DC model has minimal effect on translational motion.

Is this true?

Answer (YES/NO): NO